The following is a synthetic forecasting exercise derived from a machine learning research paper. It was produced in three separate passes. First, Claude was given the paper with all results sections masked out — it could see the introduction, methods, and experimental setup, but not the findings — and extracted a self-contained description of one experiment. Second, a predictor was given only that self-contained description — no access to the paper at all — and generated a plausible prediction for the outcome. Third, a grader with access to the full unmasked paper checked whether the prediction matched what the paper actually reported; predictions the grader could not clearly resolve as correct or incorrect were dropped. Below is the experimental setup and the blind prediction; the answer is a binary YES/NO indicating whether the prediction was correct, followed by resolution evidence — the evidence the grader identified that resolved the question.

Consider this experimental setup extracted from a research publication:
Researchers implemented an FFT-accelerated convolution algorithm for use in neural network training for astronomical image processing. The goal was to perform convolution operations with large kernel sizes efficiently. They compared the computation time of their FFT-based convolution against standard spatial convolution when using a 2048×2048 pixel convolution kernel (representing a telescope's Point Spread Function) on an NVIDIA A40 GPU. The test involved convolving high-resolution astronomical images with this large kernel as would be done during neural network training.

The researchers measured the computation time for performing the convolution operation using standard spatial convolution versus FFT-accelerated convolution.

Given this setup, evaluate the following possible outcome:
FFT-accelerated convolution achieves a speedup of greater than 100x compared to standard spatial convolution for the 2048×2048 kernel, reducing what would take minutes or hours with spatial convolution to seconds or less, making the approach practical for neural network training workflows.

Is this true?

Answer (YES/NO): YES